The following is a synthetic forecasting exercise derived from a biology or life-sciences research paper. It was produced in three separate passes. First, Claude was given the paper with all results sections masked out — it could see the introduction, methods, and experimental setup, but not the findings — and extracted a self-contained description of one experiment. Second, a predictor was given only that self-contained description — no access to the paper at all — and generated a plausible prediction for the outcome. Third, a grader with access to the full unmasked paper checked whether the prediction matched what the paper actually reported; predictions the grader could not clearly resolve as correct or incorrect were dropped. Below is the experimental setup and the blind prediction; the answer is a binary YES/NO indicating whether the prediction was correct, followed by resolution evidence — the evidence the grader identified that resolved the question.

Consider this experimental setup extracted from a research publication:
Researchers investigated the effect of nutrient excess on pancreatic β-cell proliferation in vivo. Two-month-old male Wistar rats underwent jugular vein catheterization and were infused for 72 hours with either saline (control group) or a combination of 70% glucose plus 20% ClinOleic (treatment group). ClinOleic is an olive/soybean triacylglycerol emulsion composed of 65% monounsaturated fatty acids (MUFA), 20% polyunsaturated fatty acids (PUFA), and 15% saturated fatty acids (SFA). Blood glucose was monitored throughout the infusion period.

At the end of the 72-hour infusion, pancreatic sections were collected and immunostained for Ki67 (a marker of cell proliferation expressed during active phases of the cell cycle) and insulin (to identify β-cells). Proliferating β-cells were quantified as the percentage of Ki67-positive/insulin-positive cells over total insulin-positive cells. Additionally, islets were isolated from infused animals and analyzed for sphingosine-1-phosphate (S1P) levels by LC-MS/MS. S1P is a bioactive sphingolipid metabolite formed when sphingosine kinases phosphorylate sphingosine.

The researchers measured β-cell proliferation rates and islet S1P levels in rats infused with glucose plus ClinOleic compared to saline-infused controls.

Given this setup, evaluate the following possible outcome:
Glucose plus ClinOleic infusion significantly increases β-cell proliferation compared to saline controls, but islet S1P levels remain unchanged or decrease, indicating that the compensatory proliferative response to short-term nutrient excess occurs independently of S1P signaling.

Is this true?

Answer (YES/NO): NO